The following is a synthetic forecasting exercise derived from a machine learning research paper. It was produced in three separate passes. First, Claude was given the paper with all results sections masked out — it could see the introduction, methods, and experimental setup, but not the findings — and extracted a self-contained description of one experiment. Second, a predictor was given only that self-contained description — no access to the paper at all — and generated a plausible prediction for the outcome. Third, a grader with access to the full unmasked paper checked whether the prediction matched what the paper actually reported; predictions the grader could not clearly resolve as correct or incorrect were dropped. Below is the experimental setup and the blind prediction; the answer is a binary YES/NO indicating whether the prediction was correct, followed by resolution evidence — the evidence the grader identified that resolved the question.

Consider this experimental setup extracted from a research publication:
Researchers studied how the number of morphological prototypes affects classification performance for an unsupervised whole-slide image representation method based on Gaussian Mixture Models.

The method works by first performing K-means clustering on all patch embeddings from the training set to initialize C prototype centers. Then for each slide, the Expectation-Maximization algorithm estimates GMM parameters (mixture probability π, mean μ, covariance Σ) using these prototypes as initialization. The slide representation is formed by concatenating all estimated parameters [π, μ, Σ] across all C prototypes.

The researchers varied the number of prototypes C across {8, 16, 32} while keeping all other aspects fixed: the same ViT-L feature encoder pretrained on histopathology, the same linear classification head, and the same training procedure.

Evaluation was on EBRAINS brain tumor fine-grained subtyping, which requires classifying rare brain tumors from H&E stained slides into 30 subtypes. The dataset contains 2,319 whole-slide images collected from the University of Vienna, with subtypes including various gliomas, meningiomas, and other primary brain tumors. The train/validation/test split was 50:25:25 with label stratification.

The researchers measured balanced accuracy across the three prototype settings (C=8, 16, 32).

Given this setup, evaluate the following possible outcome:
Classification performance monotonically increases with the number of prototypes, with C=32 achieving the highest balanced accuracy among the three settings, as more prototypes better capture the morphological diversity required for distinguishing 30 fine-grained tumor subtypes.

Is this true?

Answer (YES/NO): NO